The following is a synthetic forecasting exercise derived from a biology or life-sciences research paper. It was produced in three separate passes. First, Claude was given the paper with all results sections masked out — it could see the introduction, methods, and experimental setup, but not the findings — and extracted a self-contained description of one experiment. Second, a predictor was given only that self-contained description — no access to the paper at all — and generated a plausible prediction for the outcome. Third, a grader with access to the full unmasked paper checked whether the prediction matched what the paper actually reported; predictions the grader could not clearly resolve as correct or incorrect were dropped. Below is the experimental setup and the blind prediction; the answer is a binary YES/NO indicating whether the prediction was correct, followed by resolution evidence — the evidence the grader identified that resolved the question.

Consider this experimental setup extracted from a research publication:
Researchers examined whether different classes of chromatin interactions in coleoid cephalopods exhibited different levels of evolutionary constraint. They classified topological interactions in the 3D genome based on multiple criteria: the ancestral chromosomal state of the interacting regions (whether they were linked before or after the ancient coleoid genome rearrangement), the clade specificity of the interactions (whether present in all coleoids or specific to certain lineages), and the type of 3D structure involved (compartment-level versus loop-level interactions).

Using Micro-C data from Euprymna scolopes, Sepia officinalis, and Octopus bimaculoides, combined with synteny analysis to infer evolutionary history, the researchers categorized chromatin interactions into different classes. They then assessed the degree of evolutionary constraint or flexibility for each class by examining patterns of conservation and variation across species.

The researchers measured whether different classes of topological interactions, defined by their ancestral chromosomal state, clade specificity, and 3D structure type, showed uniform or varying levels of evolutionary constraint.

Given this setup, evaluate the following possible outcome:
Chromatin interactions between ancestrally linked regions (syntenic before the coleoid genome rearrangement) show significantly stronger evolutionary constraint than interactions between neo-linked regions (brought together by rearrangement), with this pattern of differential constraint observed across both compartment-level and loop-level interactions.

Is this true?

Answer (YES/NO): NO